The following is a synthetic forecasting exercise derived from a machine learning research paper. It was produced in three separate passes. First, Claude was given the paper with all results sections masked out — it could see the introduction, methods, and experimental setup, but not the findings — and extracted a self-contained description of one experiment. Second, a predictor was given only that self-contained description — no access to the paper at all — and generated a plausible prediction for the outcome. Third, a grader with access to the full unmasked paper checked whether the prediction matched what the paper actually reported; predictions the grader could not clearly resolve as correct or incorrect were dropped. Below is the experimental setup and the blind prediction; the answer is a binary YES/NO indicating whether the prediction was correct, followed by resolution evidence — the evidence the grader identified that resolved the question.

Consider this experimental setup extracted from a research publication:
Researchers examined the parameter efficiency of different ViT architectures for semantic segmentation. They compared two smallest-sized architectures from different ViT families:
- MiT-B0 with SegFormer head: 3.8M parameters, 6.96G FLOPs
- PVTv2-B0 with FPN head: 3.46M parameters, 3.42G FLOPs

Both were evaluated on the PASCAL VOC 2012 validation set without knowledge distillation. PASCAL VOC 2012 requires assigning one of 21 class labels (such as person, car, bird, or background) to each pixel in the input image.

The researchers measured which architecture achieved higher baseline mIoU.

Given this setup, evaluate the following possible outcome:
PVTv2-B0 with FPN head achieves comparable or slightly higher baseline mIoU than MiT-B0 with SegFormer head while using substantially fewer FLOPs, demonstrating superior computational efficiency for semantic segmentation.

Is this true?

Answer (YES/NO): NO